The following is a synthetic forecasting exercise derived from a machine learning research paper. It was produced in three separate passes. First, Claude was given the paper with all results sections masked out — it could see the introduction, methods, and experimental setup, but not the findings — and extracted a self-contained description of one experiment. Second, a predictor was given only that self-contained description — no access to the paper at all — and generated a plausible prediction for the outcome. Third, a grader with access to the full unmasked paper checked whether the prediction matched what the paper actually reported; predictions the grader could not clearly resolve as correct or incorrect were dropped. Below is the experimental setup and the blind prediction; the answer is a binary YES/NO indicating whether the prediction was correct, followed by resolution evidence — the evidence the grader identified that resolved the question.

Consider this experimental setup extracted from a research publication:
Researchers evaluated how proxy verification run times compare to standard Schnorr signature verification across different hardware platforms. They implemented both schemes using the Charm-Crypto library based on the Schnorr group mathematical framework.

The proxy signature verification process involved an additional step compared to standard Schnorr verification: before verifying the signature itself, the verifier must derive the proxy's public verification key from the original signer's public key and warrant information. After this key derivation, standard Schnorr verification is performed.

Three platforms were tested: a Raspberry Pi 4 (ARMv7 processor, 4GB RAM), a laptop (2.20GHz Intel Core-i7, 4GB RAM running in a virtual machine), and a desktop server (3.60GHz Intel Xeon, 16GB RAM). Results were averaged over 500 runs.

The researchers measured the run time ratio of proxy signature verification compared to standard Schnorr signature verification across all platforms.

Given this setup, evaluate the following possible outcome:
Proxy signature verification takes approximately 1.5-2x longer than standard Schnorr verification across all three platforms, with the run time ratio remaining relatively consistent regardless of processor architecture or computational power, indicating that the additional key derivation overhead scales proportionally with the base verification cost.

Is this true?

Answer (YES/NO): YES